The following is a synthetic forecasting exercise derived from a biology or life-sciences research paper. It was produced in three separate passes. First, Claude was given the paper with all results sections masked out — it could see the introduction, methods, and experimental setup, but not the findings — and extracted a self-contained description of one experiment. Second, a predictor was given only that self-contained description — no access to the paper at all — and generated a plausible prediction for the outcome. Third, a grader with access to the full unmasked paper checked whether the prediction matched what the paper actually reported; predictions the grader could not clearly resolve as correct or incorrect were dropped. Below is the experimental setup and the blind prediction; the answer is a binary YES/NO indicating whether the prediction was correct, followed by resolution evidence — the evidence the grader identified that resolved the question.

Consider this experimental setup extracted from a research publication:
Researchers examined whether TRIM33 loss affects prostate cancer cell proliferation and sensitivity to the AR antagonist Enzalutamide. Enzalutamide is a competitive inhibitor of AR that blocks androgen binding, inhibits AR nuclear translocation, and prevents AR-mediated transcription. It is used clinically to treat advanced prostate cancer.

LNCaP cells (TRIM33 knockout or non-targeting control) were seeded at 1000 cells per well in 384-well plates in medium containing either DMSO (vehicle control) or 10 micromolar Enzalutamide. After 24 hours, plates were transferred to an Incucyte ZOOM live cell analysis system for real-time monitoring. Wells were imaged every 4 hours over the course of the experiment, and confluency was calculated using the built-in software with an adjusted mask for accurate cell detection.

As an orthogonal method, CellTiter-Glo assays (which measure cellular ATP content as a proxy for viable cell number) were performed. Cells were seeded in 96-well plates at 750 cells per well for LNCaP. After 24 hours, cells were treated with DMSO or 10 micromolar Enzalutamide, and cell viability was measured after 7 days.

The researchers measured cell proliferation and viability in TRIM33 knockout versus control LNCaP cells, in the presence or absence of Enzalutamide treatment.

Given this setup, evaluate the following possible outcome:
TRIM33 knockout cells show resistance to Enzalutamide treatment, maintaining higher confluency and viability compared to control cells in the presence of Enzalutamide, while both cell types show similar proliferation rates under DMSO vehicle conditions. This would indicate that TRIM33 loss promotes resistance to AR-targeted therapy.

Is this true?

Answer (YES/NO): NO